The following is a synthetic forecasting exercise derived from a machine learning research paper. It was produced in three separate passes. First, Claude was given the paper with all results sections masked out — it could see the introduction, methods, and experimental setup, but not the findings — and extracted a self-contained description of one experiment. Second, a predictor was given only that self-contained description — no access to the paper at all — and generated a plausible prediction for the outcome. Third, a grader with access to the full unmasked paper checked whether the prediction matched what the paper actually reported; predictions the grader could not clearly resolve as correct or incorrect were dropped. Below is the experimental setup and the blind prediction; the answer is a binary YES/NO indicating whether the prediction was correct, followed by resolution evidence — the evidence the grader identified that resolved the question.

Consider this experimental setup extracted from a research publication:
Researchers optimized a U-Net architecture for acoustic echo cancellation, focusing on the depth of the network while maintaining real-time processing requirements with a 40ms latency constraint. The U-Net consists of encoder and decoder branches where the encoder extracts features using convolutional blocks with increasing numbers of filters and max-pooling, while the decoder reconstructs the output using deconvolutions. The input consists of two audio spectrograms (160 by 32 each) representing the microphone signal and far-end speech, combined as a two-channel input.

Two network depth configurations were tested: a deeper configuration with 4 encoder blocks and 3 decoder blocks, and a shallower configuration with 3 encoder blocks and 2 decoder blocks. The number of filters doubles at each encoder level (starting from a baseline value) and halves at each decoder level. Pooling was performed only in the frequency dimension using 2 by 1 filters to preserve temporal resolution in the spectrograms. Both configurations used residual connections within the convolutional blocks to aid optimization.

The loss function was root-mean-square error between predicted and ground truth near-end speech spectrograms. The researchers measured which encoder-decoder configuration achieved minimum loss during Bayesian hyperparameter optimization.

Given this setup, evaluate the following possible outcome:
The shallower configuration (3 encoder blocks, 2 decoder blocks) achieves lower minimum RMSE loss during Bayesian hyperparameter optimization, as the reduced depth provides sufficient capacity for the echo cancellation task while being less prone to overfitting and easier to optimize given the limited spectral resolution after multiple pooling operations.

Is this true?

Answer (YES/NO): NO